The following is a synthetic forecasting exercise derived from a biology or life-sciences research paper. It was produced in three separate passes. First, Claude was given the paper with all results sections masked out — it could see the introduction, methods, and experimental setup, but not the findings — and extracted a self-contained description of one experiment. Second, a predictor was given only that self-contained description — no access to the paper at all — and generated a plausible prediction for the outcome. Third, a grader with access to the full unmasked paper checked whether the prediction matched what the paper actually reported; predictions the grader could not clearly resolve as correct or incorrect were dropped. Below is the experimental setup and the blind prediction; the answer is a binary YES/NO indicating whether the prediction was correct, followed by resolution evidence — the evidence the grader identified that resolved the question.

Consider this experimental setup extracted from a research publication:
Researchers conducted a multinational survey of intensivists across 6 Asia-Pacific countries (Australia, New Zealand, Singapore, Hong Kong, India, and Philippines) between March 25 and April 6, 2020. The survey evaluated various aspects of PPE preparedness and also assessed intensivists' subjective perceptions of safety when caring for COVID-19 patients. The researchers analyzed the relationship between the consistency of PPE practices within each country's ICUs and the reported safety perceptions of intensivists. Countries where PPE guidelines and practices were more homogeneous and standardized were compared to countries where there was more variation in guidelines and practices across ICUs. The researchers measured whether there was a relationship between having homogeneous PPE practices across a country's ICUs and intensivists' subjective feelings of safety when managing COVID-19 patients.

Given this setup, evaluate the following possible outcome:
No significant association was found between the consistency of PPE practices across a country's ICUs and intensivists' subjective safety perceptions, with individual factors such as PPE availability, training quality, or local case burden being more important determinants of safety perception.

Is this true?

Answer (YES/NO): NO